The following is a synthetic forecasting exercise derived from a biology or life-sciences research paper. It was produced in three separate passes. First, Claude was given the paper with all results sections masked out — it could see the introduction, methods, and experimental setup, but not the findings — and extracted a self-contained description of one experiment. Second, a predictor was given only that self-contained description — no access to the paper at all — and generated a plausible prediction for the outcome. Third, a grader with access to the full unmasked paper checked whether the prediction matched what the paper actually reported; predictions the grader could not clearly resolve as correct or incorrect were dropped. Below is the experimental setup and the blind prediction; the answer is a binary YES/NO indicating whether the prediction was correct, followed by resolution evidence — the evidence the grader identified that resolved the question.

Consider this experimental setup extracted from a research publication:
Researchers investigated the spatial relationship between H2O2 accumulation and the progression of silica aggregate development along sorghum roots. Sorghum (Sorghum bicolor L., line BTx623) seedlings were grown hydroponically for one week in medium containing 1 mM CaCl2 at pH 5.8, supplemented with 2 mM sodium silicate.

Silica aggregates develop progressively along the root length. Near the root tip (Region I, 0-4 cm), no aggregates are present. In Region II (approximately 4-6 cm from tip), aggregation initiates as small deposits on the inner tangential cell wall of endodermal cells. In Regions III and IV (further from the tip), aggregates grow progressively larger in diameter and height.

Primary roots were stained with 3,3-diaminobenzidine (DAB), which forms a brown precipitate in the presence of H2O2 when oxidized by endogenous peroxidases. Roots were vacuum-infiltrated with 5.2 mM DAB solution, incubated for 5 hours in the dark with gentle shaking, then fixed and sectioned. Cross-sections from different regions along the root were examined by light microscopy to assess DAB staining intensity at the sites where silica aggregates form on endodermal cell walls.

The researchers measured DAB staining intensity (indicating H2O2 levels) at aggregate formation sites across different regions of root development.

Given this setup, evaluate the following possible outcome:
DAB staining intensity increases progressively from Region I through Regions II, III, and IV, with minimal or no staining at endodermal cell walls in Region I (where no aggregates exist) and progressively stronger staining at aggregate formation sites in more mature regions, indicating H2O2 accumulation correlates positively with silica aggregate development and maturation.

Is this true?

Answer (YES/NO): NO